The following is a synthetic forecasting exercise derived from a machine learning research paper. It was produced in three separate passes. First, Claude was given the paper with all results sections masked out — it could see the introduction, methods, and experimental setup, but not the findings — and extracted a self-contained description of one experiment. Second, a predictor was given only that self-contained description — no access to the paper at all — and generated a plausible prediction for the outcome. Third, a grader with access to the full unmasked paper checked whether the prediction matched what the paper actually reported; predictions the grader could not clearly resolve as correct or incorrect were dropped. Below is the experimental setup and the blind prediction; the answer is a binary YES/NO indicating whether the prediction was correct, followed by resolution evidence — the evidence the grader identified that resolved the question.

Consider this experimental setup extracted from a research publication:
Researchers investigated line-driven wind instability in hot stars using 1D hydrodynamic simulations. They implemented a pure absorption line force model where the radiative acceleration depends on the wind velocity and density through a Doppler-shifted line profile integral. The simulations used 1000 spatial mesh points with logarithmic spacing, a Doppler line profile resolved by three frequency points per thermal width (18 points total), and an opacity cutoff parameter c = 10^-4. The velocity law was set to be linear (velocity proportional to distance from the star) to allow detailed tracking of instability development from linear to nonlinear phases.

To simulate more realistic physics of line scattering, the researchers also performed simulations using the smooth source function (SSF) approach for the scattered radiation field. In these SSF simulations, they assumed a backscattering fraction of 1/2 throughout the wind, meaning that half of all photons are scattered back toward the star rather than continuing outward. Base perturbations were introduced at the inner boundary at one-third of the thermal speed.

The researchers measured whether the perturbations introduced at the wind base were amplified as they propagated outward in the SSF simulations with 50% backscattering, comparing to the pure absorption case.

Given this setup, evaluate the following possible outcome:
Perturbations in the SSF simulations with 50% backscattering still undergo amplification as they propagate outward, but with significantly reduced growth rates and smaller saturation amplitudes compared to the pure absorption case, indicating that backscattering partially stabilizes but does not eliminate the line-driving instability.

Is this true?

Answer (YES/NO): NO